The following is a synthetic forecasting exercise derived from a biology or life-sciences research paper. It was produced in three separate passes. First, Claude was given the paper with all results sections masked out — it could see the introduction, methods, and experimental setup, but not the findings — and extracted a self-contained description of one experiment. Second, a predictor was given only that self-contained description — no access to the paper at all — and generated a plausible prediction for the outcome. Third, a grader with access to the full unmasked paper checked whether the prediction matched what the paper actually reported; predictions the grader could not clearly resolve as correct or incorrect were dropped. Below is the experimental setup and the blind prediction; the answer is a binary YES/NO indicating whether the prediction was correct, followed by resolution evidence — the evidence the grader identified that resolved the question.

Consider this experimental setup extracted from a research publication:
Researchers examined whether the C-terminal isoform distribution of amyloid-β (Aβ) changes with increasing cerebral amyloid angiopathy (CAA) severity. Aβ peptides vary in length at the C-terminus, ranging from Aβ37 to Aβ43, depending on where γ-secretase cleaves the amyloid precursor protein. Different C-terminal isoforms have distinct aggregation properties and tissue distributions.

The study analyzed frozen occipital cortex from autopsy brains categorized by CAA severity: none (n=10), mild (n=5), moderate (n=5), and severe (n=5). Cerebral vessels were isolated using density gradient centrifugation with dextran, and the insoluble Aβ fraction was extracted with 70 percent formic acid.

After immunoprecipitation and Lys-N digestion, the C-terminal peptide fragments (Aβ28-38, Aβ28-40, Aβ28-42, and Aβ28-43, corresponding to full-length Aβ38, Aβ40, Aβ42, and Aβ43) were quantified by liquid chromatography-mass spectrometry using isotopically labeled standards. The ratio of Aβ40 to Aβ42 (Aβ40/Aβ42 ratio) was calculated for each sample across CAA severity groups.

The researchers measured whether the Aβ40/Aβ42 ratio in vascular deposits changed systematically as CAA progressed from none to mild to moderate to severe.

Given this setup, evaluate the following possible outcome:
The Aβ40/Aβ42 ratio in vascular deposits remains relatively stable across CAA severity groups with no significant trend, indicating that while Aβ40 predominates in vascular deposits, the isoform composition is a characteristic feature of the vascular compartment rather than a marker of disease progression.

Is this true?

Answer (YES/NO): NO